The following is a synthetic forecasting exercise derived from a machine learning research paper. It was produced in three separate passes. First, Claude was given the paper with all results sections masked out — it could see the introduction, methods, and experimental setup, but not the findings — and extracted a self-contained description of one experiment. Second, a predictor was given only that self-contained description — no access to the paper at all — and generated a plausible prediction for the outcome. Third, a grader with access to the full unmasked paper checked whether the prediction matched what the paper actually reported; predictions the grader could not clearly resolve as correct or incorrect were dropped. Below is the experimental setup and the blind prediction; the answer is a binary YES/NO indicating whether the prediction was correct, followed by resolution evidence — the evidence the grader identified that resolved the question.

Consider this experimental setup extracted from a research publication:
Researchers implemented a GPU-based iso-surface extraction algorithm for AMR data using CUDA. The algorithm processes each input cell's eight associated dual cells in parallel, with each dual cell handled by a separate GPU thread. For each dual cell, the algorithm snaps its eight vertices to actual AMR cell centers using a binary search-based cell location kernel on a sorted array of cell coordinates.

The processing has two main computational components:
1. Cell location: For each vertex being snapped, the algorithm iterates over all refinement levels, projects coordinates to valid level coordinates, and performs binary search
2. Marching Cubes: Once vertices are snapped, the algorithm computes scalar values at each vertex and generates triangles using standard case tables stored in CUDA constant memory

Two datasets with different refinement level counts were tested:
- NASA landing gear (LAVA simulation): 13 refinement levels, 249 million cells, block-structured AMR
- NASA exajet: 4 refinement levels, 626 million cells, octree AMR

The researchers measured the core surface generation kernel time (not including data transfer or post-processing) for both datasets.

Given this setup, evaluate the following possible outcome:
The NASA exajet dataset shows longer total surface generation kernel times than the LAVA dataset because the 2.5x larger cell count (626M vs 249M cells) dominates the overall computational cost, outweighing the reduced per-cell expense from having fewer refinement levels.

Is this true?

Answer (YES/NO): YES